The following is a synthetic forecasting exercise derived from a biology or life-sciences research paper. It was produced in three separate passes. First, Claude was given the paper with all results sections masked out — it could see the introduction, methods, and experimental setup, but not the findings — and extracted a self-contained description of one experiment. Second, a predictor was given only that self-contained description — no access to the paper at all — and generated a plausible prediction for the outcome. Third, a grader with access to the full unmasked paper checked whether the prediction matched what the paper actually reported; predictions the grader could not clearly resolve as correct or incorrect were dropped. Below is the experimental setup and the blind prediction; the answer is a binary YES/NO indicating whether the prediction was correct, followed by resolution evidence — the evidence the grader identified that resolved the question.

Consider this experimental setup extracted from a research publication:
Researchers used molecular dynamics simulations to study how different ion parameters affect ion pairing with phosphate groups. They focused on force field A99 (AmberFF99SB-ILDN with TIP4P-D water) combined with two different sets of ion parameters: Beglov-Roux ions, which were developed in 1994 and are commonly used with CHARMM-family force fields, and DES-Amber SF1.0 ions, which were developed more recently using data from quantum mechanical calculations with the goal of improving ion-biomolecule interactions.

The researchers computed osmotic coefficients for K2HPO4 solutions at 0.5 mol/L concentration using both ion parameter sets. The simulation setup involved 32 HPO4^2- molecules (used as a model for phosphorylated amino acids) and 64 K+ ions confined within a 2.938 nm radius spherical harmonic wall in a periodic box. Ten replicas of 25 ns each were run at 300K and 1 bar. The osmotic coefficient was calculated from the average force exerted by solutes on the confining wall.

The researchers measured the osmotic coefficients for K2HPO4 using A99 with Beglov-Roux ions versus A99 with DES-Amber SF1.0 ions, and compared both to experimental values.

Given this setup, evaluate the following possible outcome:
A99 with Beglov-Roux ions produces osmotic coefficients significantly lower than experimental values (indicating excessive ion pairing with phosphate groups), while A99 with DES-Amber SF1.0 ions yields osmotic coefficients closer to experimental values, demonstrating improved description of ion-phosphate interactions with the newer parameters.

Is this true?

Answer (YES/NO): NO